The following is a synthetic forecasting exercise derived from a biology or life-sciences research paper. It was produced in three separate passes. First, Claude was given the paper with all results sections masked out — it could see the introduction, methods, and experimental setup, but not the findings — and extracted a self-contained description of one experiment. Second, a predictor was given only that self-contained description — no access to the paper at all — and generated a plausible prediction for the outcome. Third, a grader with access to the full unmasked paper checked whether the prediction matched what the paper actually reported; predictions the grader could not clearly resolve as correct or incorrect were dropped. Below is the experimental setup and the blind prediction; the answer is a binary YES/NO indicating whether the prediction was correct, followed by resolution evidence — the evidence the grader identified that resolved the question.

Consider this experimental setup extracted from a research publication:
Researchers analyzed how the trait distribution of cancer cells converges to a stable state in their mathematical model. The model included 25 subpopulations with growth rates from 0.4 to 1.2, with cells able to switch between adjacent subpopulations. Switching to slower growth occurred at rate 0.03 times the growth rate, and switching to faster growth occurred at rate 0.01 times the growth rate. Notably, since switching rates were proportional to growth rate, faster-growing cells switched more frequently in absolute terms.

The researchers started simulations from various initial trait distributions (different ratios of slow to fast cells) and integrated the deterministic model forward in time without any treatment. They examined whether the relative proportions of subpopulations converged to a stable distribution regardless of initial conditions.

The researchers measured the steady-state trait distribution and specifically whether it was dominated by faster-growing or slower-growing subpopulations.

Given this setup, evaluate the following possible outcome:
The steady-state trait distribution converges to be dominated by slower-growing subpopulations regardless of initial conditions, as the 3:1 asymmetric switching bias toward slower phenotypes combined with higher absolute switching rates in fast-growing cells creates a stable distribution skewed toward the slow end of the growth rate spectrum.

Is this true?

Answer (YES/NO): NO